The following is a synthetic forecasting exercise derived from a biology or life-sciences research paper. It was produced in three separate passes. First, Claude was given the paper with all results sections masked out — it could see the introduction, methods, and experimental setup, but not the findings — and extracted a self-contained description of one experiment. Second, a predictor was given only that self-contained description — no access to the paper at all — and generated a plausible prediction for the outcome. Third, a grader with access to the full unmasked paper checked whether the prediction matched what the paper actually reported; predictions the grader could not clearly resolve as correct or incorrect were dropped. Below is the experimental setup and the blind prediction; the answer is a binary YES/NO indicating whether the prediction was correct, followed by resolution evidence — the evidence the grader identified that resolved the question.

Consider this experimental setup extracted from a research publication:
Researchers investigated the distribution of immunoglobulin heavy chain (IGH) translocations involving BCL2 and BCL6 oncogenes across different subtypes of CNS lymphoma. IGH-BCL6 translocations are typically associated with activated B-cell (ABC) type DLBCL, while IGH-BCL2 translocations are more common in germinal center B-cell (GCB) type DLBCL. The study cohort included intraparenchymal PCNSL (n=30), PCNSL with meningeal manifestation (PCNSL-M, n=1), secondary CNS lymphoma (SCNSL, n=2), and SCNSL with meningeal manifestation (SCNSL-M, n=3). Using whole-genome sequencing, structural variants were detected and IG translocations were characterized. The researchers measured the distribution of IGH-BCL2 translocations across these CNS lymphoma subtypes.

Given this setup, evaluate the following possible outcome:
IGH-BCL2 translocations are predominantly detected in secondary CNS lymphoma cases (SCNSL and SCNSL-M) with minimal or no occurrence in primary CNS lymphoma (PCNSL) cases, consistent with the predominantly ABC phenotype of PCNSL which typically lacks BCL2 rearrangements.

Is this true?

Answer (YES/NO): YES